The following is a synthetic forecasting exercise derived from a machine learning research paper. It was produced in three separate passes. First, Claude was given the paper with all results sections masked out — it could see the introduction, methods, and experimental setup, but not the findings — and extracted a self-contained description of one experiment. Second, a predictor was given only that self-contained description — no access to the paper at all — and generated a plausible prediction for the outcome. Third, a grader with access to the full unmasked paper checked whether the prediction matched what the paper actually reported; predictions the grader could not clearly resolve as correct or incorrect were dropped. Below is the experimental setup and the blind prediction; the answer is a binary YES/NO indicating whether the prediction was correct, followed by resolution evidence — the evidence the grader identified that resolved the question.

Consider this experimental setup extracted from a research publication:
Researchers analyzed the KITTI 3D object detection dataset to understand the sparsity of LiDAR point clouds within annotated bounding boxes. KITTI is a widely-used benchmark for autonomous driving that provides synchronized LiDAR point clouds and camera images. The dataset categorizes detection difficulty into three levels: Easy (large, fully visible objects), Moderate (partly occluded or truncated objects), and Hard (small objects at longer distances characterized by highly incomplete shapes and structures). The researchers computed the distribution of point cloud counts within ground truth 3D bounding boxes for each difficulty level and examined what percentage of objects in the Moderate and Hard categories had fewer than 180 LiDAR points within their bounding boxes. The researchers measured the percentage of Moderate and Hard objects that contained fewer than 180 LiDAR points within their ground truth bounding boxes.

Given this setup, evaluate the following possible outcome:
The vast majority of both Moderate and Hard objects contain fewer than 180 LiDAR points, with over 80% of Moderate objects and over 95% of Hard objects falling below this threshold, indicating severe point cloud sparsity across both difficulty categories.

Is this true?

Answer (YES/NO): NO